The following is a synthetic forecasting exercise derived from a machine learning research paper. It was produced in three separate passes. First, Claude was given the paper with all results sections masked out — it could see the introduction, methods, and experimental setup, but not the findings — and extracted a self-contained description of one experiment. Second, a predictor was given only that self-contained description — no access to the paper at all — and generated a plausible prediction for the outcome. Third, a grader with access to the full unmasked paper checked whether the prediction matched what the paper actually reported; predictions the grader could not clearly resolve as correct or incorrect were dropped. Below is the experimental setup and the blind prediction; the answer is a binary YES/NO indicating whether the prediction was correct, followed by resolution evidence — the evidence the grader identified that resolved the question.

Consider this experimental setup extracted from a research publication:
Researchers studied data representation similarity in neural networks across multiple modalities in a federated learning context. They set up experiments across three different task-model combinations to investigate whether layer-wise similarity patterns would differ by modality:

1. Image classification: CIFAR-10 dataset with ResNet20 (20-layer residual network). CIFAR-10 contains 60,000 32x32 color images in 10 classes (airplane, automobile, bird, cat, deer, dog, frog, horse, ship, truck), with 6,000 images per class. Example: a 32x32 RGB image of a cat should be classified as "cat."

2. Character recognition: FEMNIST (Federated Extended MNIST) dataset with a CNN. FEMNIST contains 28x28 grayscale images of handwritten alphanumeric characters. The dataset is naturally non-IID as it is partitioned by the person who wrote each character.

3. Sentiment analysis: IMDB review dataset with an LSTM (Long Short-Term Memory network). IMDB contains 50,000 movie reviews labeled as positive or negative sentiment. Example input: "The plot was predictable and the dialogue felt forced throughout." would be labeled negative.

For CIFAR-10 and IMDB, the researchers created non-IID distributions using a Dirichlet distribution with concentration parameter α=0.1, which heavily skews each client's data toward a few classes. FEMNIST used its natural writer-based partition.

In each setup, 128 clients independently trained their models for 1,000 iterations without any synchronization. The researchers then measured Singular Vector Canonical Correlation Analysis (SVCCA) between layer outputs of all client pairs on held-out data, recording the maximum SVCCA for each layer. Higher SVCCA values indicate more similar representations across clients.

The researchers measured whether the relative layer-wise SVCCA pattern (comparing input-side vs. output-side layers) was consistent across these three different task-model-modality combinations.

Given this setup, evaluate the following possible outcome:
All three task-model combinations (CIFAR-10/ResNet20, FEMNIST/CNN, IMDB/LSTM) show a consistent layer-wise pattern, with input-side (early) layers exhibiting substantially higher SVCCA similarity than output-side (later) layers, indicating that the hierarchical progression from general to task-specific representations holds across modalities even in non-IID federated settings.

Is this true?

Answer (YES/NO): YES